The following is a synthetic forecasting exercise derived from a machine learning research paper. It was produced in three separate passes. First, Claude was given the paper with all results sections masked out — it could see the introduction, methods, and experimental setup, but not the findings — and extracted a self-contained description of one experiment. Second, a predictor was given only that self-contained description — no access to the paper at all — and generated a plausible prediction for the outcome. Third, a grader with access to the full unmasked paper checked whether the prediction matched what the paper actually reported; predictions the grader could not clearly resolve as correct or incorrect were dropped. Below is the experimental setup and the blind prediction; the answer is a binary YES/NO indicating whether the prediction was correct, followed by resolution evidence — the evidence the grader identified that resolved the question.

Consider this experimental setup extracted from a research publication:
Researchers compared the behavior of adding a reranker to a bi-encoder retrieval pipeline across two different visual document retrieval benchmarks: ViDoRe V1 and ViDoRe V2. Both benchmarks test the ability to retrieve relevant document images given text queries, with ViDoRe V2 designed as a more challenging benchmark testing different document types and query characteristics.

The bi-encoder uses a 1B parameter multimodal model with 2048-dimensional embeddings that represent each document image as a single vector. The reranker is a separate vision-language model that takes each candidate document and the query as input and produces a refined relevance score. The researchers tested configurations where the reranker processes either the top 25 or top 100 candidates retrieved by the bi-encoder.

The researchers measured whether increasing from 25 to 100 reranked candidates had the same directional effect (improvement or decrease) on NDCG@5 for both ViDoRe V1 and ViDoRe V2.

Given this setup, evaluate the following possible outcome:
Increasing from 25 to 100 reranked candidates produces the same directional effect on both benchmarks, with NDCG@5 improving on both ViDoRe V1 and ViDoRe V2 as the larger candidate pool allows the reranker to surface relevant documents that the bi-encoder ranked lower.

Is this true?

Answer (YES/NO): NO